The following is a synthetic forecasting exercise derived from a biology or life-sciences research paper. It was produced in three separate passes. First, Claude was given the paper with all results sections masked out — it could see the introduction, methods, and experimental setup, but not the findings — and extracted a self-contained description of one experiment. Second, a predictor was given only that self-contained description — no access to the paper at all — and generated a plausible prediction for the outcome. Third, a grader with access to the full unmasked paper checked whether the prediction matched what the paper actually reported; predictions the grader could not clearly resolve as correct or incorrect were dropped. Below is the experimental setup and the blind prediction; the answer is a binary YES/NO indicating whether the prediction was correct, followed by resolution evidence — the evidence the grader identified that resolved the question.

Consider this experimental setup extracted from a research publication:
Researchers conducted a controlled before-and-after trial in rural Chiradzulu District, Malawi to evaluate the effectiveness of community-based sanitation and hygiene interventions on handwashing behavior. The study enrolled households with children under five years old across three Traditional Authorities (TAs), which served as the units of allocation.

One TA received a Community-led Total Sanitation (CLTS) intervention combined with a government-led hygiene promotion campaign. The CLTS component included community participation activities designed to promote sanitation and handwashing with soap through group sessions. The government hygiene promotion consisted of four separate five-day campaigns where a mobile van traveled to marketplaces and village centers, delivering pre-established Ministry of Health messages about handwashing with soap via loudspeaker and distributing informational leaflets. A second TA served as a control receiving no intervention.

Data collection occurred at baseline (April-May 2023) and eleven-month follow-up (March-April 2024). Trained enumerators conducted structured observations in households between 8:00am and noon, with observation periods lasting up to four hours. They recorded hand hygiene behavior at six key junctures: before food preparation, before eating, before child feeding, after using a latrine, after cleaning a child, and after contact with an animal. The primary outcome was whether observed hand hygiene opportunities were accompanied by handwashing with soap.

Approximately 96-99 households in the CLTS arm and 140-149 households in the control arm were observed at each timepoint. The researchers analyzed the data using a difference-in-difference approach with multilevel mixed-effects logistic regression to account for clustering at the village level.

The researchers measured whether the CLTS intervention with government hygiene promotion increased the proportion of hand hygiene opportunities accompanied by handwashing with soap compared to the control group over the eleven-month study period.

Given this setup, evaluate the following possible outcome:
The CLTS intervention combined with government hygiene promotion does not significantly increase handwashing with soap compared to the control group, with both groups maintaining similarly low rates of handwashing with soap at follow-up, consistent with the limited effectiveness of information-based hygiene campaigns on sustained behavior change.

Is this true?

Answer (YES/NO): YES